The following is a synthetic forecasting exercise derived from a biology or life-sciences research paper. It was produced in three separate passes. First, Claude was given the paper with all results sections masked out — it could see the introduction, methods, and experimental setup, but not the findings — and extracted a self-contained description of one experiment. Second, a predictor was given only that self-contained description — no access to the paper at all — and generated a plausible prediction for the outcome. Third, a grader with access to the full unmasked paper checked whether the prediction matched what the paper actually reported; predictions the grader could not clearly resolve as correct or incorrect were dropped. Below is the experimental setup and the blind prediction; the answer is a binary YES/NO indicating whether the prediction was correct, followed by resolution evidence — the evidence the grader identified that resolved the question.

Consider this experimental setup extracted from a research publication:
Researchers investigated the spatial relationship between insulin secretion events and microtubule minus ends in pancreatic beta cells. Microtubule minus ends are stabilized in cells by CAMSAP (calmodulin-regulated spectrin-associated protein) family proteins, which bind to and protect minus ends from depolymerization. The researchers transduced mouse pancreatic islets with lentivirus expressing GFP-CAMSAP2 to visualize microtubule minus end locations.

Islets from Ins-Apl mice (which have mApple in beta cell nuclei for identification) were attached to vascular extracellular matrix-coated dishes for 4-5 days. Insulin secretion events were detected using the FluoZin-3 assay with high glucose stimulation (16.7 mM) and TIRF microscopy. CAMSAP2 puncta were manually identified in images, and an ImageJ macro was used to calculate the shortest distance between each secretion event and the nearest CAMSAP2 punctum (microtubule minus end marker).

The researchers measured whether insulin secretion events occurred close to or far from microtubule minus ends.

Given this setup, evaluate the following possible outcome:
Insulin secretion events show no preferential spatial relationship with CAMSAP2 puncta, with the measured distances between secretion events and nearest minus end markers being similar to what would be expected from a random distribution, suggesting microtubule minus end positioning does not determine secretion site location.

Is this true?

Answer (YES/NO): YES